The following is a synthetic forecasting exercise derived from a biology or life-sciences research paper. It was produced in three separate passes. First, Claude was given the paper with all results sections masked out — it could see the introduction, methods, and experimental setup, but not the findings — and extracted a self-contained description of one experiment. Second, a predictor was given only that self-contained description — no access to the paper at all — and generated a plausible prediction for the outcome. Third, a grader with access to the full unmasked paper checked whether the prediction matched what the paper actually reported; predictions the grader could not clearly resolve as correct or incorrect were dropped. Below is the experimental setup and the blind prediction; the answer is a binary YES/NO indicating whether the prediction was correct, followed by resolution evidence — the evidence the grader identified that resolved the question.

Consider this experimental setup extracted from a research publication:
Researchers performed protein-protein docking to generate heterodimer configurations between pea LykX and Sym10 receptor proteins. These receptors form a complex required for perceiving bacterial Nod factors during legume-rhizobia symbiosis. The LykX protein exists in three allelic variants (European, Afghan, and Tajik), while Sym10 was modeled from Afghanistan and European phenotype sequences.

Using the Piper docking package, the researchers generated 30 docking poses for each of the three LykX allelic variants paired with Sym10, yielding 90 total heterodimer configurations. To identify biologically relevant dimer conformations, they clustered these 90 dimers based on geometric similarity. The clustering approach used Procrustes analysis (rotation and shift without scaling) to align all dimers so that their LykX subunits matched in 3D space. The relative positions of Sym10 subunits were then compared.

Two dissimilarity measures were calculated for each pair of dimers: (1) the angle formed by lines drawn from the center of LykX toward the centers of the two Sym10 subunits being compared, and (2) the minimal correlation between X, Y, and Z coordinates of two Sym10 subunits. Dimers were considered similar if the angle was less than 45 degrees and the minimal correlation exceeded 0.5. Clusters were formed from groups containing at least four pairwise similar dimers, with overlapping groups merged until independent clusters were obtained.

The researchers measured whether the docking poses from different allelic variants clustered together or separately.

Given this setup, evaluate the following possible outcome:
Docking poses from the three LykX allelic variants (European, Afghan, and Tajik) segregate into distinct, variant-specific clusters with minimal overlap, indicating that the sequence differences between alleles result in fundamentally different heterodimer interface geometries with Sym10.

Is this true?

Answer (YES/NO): NO